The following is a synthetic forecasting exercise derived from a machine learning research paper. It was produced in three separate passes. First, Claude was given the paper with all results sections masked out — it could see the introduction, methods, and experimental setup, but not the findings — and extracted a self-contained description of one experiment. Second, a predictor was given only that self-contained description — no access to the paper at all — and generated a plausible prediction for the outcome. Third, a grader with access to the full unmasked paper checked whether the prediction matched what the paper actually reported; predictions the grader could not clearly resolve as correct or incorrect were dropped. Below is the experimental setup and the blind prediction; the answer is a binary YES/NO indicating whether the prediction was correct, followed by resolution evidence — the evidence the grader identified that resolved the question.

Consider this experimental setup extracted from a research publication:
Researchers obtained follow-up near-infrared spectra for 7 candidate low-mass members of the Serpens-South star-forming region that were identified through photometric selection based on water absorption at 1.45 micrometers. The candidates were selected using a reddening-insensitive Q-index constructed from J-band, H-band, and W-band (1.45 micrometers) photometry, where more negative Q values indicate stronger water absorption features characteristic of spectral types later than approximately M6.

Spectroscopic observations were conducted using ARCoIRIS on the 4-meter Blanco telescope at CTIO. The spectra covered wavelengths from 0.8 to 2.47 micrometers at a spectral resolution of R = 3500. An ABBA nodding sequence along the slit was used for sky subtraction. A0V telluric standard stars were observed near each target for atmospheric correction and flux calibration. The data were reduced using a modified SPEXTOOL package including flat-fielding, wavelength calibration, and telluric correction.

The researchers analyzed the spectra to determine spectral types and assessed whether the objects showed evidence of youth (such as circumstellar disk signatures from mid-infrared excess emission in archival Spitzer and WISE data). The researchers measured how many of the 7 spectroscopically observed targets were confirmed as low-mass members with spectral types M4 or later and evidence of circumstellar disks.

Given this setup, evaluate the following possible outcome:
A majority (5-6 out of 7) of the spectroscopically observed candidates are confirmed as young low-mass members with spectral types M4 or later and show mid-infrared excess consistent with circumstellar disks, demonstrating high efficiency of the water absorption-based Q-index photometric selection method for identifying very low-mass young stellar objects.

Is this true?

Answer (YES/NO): NO